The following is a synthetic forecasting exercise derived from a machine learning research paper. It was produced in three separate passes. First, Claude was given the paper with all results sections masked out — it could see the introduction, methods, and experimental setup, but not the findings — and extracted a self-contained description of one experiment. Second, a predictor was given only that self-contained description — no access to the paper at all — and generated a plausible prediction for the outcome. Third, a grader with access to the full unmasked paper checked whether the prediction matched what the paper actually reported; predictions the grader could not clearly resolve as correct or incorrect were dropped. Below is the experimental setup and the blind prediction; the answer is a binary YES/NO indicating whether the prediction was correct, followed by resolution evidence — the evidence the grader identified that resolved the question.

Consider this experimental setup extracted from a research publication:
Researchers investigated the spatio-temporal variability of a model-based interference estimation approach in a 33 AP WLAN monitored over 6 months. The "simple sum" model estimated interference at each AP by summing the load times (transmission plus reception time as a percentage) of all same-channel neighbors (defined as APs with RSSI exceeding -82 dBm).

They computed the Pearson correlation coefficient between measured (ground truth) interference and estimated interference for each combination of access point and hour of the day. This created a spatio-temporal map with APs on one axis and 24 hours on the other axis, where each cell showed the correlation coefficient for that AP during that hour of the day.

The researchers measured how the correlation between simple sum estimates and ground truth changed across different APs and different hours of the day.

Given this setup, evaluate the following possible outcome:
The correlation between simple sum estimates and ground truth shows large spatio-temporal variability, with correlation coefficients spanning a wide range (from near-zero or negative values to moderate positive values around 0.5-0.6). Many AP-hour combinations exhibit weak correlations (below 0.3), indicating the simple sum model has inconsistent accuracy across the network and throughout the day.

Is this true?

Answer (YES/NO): NO